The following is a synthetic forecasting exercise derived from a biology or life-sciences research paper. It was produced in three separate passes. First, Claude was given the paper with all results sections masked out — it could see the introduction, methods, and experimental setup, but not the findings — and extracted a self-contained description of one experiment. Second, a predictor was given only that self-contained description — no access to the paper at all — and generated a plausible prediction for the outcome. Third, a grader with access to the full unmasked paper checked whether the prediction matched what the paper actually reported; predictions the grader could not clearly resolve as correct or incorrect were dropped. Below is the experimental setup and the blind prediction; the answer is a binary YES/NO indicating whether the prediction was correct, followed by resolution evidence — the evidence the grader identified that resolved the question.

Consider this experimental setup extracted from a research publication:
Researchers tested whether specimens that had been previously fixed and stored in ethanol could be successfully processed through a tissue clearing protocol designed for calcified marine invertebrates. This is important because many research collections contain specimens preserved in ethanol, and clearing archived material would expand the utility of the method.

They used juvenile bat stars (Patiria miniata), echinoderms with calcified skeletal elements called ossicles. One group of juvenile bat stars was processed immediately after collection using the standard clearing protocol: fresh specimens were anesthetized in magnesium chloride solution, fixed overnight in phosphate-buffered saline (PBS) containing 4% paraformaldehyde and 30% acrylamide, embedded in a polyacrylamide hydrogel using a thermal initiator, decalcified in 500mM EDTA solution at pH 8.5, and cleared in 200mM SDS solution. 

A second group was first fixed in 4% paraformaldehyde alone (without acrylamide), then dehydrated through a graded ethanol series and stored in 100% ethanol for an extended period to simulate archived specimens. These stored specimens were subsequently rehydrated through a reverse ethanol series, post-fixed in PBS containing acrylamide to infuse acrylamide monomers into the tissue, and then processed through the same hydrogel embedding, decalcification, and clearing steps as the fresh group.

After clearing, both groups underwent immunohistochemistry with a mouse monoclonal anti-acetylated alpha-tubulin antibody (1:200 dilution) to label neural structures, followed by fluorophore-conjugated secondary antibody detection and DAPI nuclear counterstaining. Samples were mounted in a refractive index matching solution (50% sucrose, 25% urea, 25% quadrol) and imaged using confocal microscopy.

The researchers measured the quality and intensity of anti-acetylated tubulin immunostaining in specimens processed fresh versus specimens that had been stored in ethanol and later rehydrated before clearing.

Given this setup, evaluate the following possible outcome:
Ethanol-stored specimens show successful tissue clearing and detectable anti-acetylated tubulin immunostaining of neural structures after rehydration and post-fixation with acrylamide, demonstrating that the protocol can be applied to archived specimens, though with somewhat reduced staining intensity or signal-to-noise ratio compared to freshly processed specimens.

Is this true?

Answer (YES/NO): NO